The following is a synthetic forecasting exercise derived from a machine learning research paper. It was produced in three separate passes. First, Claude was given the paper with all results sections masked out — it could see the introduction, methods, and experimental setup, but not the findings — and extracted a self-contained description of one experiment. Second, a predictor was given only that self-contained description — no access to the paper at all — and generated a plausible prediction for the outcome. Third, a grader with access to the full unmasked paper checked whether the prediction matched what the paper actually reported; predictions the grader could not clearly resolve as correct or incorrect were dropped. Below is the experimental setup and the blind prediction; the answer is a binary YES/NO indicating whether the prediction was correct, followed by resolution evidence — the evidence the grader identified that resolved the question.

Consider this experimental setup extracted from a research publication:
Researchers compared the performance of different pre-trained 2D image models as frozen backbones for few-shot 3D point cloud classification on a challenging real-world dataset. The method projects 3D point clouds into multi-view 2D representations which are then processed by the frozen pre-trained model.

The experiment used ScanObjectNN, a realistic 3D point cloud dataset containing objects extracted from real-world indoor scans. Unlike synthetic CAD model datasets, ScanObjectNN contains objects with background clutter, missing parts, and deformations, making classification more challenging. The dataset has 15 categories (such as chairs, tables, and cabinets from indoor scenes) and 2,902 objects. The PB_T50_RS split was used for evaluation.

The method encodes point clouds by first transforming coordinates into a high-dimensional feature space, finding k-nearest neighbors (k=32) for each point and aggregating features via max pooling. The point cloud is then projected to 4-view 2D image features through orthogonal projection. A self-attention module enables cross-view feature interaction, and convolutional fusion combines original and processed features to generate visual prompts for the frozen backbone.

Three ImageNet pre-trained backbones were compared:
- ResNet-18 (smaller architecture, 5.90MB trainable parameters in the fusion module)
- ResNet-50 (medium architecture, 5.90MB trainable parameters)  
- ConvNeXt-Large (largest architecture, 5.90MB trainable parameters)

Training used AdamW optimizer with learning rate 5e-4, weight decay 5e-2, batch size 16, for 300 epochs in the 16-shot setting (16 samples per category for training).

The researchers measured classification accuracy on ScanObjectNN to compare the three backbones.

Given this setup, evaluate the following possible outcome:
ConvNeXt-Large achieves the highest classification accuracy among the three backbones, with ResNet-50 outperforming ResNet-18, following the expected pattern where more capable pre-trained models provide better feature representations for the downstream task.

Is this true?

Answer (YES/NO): NO